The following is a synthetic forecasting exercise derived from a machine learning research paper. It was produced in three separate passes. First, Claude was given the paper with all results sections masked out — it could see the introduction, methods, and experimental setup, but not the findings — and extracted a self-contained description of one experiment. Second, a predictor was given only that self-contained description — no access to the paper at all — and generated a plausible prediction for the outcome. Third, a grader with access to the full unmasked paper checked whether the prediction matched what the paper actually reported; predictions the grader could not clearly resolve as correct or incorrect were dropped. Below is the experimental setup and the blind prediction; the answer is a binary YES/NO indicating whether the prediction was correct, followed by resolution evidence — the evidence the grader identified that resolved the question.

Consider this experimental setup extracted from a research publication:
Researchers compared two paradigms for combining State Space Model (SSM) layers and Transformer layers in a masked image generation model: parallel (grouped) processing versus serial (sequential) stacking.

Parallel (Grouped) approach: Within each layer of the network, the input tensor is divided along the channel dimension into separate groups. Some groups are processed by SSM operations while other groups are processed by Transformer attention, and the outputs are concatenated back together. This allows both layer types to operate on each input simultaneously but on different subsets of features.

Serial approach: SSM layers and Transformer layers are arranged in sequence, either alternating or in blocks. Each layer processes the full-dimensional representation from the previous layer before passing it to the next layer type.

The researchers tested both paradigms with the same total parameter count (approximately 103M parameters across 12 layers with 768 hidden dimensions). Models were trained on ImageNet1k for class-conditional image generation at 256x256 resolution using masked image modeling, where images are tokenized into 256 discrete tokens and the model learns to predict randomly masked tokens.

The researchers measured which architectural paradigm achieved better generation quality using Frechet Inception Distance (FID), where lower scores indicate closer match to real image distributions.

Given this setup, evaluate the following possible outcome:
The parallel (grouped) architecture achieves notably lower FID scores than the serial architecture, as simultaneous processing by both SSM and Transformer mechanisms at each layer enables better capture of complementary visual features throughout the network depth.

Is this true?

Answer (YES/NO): NO